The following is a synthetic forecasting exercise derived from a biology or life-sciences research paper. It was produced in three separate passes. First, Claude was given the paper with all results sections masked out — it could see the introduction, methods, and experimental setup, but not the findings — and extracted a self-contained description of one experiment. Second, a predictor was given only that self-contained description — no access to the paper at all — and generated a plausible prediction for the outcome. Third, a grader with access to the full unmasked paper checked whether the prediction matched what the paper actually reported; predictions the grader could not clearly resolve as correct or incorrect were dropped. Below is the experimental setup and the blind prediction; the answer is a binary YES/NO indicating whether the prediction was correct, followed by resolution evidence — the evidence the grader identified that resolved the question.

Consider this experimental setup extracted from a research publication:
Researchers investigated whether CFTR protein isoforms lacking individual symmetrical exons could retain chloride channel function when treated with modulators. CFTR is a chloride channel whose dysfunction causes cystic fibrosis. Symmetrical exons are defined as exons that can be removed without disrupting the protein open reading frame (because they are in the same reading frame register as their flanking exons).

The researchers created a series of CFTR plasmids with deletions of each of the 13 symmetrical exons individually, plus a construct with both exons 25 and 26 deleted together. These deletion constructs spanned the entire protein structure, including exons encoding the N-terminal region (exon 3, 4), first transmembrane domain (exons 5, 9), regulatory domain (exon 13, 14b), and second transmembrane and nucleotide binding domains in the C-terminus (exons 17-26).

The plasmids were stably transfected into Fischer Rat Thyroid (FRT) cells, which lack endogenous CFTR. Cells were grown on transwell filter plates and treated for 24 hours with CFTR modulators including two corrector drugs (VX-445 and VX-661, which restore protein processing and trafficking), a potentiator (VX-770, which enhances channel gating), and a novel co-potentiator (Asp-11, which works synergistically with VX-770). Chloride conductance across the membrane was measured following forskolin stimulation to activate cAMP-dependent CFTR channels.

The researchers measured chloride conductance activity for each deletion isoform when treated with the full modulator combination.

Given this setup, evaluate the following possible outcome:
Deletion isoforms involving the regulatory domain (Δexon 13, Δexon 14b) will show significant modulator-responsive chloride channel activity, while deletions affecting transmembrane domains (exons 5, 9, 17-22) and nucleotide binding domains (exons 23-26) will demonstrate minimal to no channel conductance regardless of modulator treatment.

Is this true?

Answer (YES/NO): NO